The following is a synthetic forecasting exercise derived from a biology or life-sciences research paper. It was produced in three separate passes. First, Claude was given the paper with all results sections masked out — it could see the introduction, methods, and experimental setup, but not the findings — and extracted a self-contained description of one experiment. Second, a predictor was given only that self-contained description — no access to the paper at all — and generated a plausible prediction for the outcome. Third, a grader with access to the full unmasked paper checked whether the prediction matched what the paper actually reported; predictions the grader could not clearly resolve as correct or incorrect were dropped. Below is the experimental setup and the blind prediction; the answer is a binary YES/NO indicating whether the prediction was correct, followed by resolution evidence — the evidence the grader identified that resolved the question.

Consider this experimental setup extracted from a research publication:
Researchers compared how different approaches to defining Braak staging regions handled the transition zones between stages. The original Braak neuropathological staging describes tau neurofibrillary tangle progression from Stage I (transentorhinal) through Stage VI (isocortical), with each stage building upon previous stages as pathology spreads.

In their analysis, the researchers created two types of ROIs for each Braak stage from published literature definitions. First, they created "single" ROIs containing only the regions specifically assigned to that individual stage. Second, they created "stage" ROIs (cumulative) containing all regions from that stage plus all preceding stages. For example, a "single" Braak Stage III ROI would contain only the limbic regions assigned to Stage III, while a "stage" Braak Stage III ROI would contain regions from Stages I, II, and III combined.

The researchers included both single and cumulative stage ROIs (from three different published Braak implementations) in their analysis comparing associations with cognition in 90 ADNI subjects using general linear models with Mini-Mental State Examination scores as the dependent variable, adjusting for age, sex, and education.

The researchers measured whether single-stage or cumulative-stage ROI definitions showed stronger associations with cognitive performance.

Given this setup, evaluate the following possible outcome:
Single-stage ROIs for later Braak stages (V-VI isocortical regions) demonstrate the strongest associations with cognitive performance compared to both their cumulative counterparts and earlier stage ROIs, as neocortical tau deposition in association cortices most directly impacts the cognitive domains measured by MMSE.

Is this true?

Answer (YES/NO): NO